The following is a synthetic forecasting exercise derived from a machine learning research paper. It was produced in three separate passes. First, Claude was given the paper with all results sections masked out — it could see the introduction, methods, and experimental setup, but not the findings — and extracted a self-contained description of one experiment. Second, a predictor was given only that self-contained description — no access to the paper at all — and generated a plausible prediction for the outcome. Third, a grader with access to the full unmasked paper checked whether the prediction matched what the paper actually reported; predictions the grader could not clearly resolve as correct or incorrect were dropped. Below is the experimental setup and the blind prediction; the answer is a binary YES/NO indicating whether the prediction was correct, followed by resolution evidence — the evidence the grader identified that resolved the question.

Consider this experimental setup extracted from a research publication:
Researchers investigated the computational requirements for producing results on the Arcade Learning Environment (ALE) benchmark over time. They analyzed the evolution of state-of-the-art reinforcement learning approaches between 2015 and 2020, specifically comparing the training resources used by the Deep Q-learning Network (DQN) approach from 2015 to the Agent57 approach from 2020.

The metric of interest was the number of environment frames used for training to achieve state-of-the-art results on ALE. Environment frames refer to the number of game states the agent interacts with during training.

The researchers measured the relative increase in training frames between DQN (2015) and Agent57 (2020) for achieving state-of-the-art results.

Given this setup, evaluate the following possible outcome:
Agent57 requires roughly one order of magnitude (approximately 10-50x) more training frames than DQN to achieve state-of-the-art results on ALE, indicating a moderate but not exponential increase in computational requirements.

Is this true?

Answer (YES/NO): NO